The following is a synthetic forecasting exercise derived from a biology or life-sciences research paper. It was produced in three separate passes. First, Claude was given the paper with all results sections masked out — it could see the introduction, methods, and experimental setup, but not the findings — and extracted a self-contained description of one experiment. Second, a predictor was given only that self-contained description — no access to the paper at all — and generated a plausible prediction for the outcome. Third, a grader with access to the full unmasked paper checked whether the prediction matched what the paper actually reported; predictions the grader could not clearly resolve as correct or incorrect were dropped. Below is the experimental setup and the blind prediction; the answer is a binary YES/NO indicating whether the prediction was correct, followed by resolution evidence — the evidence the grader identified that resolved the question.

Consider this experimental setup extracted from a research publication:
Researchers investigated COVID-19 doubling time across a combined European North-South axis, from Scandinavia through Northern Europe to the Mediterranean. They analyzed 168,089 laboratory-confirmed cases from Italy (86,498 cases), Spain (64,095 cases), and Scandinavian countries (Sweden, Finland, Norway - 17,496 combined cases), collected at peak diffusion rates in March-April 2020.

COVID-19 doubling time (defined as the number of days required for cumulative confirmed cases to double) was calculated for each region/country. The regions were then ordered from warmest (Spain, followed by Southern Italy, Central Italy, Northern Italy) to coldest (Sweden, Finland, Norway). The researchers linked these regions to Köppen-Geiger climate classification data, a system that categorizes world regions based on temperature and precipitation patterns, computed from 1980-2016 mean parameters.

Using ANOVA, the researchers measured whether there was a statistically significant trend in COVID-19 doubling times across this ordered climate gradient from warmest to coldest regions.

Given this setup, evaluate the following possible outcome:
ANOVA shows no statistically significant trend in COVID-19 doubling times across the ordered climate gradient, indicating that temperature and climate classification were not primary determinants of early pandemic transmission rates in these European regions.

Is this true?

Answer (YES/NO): NO